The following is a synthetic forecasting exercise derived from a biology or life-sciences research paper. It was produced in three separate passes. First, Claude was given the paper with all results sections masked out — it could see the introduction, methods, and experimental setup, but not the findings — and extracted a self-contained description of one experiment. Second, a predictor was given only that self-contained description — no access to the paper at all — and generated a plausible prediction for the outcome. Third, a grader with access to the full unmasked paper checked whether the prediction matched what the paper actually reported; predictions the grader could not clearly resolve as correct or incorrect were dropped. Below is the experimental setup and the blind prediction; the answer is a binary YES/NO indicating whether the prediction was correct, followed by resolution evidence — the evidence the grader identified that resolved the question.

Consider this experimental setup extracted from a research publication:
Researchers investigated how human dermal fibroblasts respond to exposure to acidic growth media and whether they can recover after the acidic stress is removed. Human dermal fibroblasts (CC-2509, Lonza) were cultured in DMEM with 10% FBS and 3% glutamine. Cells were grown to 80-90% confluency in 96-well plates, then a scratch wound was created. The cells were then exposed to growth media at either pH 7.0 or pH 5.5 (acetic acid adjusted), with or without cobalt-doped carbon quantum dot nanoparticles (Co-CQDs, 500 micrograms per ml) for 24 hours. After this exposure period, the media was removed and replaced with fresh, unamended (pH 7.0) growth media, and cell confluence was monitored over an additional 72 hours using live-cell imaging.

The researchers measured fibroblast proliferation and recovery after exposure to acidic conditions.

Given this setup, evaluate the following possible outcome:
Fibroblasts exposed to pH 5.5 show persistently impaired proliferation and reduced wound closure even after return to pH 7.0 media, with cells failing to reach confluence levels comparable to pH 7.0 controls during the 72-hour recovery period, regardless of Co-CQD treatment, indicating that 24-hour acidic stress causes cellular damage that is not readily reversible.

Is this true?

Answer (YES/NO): NO